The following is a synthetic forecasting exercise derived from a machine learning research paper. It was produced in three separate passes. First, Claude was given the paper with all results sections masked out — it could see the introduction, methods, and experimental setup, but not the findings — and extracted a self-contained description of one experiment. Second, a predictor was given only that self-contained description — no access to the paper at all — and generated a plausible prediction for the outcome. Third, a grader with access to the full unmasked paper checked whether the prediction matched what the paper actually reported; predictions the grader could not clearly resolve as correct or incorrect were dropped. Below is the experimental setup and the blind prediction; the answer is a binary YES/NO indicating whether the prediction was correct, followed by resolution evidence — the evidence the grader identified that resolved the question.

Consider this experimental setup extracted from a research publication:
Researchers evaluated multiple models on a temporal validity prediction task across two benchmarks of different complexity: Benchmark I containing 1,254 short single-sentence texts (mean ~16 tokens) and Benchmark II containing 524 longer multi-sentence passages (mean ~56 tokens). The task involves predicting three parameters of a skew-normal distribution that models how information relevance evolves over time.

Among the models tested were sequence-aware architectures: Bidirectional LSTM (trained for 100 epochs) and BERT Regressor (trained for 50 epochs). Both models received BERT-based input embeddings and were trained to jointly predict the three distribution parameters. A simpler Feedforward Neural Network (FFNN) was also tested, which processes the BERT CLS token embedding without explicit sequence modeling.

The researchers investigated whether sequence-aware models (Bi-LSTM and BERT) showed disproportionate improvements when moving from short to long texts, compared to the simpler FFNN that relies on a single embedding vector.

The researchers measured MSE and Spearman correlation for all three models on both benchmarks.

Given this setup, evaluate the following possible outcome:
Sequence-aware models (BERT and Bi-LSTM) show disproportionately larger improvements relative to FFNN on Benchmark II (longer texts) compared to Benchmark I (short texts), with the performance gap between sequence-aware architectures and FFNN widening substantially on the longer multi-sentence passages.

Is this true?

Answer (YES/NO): NO